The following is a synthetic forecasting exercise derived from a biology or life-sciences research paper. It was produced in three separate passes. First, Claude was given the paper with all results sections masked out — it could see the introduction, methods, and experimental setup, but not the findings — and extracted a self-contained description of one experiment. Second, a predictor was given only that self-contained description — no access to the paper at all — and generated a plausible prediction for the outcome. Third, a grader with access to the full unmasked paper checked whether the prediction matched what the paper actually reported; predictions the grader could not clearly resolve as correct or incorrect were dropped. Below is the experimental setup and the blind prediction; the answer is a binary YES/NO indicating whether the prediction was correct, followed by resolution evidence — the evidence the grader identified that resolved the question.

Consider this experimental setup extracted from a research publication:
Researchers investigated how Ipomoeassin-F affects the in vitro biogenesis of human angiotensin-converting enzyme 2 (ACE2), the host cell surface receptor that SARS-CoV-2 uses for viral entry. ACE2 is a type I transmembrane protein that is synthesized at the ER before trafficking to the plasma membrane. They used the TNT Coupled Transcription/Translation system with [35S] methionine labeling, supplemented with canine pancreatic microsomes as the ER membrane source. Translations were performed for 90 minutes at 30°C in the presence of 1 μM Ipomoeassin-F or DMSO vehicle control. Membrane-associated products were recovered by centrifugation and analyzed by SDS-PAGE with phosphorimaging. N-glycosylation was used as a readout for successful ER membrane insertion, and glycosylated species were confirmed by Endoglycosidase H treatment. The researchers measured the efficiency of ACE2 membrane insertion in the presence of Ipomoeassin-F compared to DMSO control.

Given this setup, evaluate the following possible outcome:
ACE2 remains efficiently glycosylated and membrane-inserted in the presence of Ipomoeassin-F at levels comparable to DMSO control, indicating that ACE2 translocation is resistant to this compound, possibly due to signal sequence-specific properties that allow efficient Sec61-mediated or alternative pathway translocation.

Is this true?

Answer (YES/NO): NO